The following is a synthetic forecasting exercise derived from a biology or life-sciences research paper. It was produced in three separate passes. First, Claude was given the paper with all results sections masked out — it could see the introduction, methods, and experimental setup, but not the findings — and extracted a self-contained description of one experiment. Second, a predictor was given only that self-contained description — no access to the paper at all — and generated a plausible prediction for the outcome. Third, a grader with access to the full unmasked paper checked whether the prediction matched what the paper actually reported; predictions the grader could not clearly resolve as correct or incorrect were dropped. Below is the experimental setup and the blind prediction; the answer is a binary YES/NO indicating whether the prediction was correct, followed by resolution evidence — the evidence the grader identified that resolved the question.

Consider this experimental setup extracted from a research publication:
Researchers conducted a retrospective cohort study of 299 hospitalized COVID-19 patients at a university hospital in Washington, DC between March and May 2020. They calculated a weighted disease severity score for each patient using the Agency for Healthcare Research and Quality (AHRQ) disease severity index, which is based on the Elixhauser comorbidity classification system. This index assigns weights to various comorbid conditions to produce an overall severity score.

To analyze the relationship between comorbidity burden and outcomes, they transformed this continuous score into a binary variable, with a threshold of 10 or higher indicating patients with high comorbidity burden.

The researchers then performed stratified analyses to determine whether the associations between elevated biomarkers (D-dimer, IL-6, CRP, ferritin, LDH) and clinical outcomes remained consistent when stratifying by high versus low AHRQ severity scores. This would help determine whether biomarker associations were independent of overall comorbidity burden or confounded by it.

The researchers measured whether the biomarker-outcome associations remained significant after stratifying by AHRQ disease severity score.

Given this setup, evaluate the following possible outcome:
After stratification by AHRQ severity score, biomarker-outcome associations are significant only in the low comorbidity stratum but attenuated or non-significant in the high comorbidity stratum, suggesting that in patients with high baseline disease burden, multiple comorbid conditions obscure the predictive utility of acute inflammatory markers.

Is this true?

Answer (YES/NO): NO